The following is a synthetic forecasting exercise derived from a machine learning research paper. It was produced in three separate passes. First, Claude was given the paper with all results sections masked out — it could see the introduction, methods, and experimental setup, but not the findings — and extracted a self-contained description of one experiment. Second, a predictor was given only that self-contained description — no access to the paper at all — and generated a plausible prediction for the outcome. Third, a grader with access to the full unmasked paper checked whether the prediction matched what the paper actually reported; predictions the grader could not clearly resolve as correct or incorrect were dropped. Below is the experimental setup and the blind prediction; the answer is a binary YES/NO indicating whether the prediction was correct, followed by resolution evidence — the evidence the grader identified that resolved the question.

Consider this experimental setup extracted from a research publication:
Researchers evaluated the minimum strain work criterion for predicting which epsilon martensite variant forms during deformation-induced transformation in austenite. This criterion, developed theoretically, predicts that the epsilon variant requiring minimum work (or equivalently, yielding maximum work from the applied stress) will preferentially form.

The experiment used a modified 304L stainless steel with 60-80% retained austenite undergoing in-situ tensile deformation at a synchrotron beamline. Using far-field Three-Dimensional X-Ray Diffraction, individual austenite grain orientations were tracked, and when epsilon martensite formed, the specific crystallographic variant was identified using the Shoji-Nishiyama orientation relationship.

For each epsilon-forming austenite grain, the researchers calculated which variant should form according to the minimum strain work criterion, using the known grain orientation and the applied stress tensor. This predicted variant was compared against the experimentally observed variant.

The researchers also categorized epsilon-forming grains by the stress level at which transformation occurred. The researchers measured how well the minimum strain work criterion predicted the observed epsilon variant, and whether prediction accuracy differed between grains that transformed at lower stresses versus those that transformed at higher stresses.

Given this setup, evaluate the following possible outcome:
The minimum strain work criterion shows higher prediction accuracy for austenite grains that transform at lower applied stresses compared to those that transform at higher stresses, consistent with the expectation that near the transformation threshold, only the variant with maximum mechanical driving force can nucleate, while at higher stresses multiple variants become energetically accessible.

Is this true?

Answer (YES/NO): NO